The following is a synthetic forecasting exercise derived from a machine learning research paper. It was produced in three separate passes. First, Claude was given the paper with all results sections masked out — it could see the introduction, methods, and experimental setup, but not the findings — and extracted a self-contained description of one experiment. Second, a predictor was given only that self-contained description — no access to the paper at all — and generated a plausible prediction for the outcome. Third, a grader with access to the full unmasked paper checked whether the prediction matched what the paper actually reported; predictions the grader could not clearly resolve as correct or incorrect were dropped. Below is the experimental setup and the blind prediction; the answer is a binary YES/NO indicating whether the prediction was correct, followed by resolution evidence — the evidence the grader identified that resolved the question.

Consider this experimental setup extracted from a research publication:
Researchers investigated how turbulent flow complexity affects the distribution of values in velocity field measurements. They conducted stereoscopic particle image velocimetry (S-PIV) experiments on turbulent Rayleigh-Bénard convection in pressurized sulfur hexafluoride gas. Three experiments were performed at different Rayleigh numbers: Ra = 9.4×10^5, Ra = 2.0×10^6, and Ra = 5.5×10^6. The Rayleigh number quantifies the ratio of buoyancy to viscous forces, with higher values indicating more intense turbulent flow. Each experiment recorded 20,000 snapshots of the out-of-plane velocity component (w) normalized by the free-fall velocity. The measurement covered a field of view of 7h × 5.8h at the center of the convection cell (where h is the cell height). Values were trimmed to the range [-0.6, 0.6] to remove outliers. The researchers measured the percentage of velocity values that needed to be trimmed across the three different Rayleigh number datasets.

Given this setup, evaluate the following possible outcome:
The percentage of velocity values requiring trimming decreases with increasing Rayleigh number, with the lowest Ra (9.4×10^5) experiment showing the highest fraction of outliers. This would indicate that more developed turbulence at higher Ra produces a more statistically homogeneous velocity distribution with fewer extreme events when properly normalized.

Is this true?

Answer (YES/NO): NO